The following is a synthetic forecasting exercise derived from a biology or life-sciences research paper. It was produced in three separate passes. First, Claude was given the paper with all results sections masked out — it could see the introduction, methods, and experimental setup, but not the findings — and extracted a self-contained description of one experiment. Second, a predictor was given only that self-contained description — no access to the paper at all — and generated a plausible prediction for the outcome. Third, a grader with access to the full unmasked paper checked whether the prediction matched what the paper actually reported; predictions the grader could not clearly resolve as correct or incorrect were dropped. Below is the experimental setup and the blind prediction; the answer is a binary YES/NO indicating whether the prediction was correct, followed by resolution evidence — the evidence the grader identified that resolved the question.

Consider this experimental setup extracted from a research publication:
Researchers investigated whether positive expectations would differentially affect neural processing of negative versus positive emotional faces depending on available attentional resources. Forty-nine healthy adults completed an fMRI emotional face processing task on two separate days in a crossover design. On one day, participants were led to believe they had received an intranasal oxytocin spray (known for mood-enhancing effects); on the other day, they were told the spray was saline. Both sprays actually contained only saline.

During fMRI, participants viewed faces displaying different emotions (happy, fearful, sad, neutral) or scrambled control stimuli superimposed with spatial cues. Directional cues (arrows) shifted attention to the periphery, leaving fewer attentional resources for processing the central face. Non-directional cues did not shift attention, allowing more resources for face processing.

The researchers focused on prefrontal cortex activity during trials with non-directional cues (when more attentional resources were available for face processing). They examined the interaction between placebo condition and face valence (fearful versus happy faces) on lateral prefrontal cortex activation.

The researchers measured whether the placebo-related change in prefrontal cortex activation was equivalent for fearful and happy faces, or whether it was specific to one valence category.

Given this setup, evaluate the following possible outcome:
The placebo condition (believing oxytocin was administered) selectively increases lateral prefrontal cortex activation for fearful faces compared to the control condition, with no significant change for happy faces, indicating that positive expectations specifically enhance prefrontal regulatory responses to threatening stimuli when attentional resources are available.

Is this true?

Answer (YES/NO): YES